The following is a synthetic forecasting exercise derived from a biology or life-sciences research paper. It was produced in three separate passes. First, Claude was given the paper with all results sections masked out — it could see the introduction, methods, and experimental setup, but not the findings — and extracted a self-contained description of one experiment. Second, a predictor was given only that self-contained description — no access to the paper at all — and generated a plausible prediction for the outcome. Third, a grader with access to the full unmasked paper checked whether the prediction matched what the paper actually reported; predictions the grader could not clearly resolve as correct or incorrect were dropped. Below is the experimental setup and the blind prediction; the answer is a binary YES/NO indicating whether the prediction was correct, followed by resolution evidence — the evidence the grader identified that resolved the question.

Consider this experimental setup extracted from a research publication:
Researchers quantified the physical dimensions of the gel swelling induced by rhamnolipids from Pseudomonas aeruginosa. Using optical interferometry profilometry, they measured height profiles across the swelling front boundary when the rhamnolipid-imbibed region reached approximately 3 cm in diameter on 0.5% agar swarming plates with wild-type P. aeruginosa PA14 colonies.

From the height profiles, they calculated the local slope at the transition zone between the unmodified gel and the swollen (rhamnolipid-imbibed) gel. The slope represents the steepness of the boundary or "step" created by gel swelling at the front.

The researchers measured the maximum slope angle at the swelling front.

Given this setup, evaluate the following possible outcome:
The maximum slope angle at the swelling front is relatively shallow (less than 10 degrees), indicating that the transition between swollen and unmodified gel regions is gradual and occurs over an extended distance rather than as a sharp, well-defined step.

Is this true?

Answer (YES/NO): NO